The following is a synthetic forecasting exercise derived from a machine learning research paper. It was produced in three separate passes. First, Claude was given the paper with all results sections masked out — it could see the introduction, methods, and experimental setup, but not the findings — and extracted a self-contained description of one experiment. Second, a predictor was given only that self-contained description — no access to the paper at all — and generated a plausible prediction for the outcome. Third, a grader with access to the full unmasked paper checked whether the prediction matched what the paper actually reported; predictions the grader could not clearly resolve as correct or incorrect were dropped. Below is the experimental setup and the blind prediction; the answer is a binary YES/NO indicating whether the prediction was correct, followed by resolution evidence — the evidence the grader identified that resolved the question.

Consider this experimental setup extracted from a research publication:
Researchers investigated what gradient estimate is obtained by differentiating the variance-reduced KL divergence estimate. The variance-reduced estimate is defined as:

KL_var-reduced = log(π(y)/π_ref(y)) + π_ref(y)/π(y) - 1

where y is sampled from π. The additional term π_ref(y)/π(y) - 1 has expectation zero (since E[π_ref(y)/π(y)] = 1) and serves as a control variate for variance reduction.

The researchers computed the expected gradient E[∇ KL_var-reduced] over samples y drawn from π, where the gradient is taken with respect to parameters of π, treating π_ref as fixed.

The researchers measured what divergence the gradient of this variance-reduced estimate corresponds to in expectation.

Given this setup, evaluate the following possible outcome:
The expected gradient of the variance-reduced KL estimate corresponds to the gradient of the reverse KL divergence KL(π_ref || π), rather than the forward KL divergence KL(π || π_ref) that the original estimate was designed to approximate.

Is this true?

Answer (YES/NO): YES